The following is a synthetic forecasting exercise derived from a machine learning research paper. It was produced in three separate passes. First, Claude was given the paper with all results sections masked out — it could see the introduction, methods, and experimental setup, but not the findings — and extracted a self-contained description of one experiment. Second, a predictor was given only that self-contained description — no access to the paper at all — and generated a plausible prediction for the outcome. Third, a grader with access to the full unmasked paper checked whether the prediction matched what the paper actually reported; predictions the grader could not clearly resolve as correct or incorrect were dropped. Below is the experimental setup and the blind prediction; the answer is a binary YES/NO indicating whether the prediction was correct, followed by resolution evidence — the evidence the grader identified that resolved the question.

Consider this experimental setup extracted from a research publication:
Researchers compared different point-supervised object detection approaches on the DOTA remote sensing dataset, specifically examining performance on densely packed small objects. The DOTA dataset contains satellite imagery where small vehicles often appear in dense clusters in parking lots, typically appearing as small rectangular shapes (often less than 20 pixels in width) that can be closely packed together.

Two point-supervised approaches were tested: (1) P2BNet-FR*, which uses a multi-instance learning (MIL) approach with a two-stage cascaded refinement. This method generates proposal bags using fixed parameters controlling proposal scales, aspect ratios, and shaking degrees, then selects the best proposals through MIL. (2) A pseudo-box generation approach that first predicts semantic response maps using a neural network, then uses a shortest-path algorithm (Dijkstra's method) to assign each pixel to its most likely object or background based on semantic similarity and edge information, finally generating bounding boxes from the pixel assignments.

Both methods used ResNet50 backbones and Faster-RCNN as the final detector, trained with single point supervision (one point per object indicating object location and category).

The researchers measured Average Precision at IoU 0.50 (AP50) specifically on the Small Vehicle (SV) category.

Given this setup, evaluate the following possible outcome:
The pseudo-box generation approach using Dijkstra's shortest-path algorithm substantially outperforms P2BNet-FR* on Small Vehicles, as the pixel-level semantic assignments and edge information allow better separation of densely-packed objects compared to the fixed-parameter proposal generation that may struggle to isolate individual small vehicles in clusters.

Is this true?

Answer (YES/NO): NO